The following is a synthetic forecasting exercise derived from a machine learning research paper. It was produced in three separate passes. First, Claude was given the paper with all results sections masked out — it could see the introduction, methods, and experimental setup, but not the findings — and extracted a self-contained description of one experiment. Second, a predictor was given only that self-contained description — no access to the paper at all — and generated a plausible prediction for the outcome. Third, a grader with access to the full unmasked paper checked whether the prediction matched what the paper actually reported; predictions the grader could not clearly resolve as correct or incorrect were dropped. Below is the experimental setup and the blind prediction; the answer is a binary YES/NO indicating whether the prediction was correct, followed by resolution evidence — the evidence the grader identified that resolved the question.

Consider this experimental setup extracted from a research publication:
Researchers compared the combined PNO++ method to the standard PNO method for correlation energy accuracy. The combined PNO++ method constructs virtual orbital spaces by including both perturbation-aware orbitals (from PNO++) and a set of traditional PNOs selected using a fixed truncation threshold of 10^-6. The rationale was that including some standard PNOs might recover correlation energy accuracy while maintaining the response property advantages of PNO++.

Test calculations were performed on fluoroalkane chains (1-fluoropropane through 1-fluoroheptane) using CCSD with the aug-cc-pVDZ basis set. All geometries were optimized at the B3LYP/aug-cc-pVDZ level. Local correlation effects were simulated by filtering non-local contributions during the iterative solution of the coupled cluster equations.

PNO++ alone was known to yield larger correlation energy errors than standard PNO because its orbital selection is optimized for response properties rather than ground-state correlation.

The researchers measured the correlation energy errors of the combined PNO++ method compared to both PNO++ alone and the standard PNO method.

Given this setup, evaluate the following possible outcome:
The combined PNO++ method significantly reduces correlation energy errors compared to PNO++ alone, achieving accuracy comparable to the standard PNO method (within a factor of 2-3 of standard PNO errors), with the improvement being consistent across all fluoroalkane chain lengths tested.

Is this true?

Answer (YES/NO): YES